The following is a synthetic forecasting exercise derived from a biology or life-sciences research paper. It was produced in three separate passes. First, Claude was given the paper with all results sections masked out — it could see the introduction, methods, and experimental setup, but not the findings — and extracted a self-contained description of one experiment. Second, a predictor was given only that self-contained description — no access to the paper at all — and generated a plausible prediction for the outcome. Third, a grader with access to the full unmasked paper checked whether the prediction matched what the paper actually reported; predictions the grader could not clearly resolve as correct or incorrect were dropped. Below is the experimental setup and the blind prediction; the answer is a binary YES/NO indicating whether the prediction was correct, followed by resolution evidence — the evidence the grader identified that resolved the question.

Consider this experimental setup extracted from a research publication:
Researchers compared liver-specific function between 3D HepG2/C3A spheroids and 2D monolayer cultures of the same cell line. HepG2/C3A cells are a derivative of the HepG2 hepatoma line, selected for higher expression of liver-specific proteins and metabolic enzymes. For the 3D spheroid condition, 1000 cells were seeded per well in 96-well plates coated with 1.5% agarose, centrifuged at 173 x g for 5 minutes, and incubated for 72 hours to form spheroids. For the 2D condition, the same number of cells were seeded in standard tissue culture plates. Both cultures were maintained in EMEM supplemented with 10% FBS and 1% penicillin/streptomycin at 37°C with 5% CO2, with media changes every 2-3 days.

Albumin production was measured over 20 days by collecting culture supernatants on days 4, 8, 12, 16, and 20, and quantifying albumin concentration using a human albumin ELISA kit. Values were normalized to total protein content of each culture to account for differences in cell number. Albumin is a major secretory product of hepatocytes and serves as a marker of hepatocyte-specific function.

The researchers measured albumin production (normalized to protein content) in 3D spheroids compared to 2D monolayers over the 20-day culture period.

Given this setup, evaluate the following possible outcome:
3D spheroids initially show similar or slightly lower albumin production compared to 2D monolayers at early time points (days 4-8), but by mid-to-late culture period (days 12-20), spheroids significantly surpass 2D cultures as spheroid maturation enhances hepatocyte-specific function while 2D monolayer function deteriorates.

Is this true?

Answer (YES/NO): NO